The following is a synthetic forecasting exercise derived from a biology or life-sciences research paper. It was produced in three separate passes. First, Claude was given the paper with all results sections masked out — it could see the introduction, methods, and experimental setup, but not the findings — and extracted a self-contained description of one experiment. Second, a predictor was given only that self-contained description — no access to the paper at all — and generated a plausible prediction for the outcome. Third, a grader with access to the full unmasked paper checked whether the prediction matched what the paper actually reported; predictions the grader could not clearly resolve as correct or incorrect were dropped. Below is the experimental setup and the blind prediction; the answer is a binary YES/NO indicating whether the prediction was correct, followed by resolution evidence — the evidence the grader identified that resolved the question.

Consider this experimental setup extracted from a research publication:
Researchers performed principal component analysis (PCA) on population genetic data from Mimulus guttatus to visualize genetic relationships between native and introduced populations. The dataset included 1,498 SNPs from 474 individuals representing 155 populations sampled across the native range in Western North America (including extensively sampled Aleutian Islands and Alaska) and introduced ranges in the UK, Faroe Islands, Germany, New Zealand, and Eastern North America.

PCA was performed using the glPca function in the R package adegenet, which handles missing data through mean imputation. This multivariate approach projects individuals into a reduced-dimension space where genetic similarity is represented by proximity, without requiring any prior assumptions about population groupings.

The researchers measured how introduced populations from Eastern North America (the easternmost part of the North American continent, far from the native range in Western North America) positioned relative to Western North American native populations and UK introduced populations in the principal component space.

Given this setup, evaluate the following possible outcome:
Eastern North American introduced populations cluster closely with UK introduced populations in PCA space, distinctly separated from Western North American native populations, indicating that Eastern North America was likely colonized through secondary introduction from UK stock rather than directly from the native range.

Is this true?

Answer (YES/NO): NO